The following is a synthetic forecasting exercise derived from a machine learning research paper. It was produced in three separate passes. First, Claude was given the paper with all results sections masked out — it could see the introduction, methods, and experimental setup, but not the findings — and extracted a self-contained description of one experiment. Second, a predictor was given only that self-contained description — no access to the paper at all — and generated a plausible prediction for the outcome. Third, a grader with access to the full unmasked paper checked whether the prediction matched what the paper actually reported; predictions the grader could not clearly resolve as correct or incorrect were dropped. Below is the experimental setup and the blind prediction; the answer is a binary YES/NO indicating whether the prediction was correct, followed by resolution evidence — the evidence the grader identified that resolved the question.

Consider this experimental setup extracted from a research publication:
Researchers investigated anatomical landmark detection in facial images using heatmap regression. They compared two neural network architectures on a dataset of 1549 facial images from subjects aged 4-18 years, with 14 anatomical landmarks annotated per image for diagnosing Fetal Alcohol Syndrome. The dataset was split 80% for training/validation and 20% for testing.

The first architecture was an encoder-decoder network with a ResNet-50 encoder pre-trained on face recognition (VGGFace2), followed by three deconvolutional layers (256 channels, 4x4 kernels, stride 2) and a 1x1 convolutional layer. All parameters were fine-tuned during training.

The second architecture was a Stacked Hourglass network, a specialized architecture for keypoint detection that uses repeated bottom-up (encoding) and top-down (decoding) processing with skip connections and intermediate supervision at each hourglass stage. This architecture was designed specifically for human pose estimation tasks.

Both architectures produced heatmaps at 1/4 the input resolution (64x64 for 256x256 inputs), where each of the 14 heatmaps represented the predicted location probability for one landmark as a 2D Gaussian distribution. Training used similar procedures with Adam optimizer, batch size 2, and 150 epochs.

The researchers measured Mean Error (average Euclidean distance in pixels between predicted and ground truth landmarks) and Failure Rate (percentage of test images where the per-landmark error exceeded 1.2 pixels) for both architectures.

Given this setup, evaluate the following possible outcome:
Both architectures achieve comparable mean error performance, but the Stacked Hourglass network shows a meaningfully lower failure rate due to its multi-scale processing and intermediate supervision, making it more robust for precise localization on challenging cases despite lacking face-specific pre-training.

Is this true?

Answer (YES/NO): NO